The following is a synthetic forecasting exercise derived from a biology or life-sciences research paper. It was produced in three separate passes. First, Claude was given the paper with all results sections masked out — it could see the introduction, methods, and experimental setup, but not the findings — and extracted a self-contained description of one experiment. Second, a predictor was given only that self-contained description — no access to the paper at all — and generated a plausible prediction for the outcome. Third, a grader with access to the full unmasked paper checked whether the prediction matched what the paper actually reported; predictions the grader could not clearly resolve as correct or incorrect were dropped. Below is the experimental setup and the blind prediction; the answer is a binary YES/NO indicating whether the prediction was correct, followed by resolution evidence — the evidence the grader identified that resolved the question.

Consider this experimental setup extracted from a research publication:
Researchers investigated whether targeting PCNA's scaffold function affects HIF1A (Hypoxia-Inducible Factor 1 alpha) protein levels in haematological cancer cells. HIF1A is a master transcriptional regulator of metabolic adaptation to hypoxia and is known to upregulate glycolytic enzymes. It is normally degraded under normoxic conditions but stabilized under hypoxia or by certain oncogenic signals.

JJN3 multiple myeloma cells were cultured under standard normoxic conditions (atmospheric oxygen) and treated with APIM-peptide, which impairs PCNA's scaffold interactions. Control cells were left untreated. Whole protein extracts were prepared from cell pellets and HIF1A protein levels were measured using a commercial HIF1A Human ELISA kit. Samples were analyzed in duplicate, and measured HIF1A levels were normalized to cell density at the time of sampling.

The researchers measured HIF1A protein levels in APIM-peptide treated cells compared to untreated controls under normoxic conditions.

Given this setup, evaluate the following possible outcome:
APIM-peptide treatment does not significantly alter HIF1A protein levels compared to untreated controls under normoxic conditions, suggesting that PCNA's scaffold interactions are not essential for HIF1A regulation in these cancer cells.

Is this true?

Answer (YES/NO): NO